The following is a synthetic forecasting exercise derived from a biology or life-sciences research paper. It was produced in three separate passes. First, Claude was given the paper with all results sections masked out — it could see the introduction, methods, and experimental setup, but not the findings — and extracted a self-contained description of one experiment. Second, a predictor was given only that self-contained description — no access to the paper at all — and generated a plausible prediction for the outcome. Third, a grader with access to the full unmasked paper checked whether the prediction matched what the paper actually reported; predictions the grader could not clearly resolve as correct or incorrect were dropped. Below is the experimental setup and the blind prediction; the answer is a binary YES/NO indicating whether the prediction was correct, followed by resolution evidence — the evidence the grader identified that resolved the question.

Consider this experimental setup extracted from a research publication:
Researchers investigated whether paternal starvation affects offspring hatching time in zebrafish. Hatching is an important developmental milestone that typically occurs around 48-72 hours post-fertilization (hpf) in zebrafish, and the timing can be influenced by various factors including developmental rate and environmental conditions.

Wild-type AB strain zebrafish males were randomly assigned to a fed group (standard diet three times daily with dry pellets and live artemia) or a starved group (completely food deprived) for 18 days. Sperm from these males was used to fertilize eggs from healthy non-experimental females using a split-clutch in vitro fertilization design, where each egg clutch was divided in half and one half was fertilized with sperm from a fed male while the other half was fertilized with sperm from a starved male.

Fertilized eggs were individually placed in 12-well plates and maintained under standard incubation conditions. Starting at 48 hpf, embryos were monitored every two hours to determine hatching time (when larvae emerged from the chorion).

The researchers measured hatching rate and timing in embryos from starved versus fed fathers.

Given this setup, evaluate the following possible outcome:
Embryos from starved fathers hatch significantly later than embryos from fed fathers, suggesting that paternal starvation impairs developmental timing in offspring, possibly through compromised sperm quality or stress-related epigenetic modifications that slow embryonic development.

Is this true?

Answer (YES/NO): YES